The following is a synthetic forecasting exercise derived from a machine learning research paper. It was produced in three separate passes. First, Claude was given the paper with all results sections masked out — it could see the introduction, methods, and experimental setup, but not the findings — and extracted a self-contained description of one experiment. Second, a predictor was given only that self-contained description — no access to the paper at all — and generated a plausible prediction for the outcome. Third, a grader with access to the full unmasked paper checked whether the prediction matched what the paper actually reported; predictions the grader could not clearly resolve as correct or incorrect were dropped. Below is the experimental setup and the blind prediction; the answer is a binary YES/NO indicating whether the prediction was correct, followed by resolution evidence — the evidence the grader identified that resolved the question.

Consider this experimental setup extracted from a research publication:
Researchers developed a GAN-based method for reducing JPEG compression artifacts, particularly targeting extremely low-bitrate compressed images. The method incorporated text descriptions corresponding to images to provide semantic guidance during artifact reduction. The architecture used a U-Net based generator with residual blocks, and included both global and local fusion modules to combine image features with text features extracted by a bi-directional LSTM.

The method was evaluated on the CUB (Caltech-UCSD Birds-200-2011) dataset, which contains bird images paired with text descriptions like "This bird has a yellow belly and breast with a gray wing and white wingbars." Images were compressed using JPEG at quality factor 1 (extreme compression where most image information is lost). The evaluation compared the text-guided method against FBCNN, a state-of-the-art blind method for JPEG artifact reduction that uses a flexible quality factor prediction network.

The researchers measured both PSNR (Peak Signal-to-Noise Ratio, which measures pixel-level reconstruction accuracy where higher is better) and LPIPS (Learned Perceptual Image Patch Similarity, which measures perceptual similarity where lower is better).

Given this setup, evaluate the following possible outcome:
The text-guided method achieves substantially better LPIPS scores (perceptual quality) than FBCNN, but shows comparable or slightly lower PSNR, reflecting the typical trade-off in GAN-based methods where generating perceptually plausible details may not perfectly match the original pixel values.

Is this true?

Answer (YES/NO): YES